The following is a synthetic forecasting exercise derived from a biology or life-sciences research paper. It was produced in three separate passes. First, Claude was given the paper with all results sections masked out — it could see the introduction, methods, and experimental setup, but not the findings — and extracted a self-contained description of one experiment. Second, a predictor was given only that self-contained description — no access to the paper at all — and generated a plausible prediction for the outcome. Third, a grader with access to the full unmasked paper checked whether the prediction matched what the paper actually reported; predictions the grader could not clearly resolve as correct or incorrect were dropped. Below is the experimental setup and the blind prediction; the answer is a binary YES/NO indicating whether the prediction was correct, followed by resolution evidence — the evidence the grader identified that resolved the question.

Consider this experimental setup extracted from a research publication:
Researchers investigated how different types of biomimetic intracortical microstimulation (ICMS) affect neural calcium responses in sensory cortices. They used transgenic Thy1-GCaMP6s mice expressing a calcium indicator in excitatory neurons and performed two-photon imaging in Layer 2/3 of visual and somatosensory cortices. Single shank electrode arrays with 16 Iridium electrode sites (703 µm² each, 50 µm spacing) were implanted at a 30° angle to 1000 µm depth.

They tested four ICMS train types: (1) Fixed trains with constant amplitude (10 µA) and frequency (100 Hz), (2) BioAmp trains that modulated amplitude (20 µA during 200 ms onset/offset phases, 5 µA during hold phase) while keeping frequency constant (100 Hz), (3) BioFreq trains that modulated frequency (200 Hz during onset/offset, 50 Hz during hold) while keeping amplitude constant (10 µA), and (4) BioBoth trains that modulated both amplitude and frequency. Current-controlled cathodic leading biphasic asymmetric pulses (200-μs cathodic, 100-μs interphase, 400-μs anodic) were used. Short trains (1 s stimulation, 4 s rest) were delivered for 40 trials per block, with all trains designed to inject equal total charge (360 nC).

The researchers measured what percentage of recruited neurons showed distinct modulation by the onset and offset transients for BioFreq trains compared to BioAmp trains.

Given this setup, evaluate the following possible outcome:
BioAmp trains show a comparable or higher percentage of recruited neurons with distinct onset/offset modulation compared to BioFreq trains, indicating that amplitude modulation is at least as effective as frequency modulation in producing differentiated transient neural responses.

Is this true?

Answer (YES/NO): YES